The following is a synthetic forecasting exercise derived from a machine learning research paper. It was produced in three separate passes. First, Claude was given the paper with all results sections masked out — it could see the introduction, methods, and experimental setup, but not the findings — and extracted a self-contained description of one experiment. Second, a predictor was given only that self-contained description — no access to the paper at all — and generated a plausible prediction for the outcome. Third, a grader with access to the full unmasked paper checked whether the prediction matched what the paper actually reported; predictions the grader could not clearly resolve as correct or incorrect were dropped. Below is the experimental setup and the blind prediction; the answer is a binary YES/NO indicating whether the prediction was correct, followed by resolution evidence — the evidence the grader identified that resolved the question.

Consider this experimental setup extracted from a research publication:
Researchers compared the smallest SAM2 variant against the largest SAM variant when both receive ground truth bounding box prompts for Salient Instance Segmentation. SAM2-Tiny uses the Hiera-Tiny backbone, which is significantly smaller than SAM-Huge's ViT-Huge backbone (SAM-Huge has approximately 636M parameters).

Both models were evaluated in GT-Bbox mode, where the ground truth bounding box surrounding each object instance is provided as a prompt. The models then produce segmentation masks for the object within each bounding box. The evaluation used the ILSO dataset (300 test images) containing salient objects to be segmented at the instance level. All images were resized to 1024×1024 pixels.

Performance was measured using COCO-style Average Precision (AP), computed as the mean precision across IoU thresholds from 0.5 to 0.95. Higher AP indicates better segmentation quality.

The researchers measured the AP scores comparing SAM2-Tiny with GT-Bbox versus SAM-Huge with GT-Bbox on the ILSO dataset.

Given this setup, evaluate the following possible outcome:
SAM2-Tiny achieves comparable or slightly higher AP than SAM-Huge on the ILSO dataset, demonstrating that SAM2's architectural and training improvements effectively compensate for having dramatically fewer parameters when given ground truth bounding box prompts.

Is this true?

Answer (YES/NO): YES